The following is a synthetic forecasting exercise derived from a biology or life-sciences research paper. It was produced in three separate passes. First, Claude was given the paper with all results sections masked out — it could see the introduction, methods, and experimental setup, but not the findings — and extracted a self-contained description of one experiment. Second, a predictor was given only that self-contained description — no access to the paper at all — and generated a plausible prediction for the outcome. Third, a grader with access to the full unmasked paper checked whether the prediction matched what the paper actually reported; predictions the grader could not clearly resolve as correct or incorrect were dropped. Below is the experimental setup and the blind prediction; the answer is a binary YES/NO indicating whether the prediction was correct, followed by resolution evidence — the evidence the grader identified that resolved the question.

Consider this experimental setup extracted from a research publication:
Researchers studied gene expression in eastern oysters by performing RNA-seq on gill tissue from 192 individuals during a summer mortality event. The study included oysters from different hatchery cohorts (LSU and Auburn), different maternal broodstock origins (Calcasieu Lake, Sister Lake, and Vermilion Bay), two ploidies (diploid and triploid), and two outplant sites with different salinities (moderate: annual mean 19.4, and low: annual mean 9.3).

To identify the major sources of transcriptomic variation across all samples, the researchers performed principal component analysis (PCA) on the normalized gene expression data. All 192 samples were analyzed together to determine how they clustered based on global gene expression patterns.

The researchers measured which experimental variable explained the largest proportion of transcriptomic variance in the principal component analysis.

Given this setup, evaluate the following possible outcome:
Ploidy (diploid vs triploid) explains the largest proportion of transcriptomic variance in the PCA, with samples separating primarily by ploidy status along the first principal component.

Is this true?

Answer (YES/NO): NO